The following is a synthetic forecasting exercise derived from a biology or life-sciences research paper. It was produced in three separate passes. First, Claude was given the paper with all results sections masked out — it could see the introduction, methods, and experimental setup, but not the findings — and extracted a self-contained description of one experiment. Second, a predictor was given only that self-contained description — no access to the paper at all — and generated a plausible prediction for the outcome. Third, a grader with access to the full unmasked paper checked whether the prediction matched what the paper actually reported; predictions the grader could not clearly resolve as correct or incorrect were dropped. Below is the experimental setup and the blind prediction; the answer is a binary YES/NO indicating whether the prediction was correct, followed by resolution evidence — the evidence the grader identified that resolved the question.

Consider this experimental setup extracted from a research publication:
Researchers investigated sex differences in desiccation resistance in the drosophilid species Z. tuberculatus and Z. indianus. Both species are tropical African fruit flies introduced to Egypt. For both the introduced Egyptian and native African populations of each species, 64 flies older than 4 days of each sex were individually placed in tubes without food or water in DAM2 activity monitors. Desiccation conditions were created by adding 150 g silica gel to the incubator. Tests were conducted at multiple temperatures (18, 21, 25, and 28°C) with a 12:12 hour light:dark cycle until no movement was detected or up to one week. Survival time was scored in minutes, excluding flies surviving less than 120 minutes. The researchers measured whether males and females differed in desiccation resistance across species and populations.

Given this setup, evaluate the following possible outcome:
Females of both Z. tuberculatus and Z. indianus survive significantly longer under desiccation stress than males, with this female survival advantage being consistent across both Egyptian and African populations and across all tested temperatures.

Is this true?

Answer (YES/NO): YES